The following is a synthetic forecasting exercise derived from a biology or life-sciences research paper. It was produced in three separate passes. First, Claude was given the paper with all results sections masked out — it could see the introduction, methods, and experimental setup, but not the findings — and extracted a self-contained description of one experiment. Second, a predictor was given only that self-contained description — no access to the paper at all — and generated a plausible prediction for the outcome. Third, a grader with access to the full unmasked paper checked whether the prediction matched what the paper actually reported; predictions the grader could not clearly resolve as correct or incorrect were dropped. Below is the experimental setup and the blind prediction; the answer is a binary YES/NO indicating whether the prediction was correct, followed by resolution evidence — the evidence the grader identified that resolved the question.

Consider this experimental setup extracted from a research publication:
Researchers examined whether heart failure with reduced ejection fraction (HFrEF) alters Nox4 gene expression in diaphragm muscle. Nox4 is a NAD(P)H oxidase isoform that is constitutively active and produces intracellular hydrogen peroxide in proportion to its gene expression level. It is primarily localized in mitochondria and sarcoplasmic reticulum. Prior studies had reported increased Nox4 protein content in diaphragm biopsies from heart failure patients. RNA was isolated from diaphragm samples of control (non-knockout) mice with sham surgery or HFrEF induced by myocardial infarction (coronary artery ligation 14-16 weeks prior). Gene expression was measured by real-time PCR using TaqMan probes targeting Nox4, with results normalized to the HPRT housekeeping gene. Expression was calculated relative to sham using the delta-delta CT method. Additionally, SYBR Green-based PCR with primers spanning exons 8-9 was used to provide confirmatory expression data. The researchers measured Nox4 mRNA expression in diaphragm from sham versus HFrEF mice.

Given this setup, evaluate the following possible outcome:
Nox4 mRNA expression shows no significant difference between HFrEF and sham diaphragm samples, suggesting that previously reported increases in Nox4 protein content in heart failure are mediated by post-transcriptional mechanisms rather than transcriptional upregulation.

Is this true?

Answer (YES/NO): NO